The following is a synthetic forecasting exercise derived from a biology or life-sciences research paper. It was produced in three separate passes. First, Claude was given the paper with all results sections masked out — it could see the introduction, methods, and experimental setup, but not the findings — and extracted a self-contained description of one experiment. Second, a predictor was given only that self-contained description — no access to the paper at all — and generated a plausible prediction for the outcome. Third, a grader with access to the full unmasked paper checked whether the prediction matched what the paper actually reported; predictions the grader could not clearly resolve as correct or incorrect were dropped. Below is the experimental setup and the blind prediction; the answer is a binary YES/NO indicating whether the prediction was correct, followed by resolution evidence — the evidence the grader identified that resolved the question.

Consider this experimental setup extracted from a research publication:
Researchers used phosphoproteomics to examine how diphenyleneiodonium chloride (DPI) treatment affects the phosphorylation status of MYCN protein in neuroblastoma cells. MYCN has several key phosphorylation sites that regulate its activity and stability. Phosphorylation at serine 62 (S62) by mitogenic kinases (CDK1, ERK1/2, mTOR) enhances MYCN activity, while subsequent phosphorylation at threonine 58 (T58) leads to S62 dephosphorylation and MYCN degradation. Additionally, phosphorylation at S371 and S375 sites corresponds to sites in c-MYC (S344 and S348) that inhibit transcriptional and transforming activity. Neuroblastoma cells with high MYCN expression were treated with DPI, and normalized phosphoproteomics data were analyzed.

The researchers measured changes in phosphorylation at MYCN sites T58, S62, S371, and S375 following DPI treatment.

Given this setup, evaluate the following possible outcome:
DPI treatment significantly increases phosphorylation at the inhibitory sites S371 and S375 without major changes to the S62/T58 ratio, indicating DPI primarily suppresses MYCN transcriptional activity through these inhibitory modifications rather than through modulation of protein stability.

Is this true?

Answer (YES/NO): NO